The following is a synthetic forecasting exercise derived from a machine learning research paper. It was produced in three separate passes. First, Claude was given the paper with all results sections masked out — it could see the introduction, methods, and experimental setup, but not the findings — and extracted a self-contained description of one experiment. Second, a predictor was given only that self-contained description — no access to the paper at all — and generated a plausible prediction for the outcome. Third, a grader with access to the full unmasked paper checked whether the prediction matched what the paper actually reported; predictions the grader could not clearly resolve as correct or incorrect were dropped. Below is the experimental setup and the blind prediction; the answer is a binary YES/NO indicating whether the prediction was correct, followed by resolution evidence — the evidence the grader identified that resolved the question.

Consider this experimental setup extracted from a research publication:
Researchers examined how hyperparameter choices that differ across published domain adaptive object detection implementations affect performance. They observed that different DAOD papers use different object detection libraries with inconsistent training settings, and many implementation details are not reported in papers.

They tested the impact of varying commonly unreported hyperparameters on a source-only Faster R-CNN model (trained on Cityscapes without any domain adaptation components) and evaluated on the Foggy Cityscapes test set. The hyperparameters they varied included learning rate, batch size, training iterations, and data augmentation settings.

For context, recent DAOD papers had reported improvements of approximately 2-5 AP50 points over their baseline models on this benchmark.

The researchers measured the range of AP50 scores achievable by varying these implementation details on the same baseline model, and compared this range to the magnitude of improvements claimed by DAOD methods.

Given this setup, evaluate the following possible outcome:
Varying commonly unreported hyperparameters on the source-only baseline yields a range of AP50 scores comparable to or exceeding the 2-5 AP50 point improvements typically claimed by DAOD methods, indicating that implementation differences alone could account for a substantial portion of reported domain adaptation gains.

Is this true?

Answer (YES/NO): YES